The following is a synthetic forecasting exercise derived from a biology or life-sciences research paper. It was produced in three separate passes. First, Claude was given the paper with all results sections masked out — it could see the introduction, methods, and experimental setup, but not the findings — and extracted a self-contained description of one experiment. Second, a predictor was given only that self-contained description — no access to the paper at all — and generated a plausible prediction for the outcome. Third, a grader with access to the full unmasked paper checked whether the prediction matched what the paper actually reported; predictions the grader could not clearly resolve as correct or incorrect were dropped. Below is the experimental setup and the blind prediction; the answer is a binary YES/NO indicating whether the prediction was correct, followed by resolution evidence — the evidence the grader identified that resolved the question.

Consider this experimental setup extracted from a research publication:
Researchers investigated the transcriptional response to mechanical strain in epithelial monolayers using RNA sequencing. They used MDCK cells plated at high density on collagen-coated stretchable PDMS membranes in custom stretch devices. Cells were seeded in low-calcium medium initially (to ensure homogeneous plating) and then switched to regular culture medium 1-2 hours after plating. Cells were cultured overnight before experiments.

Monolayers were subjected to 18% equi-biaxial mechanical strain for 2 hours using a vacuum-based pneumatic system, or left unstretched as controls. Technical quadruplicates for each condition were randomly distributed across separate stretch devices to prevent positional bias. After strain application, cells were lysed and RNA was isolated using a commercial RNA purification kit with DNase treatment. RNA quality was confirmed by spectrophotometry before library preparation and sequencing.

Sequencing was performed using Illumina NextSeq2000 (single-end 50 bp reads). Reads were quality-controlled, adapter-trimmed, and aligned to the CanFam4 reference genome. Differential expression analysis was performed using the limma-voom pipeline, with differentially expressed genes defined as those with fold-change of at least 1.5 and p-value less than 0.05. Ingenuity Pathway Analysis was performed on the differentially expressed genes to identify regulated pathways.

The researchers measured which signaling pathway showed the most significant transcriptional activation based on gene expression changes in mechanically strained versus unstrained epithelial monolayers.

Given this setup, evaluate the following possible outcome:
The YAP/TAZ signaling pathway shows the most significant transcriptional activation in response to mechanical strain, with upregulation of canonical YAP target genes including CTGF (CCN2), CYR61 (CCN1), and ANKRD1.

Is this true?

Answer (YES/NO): NO